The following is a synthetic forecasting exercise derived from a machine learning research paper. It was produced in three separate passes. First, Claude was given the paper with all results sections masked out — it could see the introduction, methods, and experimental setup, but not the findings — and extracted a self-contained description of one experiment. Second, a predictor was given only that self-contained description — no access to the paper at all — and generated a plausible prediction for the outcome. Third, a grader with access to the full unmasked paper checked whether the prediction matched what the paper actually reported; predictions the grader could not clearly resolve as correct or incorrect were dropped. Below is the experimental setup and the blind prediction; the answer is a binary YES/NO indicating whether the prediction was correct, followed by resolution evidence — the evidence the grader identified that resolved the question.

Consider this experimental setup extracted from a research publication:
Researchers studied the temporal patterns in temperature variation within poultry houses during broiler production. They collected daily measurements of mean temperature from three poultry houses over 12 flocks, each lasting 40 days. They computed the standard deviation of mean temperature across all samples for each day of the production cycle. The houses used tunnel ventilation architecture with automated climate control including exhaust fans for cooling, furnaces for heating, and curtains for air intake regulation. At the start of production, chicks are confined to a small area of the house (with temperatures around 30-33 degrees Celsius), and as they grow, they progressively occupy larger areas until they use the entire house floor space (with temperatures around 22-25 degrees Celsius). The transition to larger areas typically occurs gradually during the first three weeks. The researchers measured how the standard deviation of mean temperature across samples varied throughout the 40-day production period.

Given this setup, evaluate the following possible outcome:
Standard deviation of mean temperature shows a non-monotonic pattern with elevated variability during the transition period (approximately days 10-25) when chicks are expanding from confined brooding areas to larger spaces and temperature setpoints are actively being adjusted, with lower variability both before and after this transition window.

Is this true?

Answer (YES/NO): NO